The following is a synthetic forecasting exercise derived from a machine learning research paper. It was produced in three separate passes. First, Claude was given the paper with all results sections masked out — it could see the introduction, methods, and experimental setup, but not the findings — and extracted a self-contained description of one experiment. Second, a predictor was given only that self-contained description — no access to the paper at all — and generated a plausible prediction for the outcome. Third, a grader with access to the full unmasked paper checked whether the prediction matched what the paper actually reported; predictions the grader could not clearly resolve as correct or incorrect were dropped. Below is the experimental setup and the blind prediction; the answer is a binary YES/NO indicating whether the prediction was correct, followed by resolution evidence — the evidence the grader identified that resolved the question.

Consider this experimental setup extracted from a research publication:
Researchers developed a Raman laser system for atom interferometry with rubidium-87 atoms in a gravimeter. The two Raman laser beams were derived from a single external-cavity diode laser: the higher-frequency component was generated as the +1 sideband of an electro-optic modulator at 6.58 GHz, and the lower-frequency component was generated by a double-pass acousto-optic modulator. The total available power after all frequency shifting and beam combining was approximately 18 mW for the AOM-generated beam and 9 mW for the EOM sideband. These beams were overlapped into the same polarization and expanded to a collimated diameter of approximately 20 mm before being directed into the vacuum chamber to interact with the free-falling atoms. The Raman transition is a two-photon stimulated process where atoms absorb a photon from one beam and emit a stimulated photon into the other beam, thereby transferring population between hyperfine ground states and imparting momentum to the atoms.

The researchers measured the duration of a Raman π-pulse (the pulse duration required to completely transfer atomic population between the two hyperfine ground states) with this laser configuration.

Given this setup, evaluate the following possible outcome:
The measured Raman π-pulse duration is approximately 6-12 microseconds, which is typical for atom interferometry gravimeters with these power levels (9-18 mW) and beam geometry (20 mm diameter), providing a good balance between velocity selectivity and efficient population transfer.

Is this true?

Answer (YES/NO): NO